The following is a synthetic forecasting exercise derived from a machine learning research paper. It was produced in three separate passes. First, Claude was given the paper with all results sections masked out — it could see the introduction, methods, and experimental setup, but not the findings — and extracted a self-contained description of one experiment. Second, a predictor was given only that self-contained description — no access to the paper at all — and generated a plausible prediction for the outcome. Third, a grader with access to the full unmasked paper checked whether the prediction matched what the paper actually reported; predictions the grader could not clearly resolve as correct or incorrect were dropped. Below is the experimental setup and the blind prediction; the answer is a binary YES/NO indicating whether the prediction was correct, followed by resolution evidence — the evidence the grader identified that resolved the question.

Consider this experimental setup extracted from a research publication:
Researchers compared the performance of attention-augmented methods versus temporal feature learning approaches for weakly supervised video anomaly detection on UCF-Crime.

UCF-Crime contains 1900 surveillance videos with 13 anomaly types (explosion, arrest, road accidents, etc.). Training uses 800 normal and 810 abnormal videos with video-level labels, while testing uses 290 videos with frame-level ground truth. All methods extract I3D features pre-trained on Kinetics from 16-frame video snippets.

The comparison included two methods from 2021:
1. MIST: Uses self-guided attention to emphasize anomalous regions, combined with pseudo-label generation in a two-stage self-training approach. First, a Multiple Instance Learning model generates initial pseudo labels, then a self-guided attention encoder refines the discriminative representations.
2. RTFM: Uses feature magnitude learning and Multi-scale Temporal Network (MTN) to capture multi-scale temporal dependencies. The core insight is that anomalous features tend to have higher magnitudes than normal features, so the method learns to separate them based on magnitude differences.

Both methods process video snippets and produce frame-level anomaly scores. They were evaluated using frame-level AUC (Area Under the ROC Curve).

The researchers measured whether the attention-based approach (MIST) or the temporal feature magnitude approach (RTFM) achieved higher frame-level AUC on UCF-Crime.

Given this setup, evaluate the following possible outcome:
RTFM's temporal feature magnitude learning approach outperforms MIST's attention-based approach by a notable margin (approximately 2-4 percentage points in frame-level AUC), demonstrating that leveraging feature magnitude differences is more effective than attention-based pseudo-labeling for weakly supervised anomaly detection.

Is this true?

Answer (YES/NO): YES